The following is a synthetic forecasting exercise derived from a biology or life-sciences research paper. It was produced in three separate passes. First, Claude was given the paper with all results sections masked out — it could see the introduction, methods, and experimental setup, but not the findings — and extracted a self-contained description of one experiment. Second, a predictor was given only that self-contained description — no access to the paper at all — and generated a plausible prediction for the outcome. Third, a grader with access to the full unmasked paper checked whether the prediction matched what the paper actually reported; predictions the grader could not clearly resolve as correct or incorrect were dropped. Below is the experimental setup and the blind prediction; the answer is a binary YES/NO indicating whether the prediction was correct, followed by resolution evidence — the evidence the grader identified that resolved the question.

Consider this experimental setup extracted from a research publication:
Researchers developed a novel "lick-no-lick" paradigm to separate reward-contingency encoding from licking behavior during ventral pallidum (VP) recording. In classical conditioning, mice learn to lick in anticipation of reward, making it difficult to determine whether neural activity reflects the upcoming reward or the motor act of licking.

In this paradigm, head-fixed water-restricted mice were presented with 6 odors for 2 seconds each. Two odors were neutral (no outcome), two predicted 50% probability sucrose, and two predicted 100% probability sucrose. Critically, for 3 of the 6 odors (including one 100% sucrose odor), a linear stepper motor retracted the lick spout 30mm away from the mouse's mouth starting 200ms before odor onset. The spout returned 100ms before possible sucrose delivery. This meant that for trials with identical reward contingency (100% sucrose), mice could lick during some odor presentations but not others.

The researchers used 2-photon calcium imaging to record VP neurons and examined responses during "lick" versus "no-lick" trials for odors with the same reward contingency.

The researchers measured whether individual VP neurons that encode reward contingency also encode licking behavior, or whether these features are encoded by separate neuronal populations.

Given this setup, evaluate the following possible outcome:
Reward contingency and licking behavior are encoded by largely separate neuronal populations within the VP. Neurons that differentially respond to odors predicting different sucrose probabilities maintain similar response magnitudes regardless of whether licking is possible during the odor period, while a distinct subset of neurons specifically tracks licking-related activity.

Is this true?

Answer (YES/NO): YES